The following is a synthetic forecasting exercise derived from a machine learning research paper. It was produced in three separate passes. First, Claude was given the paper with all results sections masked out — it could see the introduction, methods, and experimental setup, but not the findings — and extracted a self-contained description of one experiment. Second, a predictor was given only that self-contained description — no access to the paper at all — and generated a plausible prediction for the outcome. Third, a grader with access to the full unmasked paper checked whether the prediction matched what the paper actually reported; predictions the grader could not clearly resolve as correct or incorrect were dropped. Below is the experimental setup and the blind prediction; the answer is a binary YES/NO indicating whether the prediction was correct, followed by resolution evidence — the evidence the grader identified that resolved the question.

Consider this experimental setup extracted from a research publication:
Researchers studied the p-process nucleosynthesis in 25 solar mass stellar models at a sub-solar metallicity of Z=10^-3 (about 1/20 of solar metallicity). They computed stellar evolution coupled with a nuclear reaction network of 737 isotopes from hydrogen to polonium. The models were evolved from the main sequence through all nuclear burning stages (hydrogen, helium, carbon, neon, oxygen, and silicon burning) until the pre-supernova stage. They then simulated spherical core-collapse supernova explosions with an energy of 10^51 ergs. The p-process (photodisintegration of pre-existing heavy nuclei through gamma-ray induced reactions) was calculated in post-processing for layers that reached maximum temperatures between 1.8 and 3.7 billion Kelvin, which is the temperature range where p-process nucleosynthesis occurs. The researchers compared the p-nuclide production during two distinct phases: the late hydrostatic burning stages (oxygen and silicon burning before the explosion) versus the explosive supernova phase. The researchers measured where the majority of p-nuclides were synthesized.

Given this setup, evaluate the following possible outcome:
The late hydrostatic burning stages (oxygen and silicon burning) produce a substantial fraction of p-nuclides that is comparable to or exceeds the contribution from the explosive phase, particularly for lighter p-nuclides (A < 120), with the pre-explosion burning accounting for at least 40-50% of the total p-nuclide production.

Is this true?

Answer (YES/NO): NO